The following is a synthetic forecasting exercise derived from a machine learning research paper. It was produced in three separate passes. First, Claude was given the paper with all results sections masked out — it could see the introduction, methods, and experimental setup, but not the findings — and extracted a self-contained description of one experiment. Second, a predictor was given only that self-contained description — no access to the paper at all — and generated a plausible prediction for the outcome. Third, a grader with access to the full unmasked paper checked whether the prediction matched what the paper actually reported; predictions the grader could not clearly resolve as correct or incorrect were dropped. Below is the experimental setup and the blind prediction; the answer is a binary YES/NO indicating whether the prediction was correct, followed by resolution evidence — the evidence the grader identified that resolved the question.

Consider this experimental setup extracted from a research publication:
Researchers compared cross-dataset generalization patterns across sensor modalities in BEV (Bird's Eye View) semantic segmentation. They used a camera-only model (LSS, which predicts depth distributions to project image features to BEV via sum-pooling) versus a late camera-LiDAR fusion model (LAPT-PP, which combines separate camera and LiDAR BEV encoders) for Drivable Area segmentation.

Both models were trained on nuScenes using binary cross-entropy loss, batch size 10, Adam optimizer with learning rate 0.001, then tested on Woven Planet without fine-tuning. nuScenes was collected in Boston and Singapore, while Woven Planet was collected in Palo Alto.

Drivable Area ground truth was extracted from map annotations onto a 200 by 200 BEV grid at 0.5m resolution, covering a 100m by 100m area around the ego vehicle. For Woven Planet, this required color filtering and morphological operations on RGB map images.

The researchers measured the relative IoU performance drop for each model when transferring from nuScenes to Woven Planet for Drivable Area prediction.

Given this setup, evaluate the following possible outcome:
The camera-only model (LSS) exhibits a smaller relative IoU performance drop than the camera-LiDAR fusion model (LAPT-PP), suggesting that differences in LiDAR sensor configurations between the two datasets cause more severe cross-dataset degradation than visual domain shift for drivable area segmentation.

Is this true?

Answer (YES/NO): YES